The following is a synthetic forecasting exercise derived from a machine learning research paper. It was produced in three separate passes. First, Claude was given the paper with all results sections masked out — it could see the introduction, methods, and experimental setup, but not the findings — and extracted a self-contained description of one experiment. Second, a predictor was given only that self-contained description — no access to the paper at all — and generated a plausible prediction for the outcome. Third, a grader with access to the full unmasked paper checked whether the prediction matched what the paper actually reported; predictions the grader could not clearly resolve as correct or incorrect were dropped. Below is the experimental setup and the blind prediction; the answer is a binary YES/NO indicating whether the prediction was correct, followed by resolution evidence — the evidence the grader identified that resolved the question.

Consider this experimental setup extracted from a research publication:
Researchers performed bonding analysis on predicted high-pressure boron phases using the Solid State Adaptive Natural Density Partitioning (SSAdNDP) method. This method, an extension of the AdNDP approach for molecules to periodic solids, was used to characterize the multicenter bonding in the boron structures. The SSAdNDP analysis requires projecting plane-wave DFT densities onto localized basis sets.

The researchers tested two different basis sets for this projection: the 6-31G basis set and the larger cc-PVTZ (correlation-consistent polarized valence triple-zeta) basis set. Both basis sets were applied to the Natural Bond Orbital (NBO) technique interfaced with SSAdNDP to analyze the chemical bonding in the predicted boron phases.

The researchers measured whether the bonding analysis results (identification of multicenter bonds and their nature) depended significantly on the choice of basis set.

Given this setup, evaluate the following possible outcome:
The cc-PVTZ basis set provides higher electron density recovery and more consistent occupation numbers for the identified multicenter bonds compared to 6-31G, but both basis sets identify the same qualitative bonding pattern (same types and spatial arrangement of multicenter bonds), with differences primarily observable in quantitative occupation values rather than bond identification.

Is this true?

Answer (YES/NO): NO